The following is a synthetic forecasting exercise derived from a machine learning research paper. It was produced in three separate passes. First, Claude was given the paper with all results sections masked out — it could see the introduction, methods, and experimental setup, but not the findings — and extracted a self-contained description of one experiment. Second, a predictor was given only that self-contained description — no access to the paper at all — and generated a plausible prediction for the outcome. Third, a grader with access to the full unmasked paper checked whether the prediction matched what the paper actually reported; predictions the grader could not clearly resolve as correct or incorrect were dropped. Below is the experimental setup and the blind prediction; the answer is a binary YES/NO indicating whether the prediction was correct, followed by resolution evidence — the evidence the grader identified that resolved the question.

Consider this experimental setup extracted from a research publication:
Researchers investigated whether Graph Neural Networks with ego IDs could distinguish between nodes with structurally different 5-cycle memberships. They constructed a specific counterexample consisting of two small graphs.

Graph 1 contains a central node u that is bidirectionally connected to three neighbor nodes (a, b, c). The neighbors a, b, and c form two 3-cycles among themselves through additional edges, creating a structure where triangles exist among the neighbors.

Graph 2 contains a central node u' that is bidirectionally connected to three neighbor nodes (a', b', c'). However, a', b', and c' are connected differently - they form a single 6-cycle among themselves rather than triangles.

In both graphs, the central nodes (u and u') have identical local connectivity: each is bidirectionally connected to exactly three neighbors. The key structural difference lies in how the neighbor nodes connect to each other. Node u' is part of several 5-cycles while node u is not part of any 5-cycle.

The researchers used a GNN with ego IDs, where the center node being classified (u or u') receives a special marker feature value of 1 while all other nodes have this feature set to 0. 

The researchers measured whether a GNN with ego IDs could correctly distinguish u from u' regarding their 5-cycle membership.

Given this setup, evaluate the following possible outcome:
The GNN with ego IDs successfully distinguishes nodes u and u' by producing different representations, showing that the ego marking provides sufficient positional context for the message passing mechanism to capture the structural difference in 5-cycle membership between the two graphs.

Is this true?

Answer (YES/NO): NO